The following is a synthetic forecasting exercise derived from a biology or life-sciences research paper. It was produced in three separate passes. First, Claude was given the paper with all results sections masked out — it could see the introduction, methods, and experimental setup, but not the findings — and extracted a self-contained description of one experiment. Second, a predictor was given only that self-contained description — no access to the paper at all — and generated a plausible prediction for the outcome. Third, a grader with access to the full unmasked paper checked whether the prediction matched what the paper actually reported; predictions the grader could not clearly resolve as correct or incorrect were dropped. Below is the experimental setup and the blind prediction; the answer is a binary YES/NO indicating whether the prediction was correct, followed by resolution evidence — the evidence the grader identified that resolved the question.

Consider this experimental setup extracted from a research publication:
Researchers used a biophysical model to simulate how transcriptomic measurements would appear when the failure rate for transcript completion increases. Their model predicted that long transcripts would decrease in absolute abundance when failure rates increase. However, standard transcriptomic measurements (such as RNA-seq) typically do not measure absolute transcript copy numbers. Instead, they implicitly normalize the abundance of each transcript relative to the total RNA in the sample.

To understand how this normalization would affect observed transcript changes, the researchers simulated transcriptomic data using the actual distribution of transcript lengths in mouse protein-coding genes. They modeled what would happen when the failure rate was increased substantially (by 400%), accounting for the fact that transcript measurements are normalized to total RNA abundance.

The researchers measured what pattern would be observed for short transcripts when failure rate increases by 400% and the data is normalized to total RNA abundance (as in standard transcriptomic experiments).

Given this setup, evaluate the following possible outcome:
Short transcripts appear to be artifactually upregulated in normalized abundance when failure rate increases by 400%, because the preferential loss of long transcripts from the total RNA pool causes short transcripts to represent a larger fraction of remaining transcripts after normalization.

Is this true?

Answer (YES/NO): YES